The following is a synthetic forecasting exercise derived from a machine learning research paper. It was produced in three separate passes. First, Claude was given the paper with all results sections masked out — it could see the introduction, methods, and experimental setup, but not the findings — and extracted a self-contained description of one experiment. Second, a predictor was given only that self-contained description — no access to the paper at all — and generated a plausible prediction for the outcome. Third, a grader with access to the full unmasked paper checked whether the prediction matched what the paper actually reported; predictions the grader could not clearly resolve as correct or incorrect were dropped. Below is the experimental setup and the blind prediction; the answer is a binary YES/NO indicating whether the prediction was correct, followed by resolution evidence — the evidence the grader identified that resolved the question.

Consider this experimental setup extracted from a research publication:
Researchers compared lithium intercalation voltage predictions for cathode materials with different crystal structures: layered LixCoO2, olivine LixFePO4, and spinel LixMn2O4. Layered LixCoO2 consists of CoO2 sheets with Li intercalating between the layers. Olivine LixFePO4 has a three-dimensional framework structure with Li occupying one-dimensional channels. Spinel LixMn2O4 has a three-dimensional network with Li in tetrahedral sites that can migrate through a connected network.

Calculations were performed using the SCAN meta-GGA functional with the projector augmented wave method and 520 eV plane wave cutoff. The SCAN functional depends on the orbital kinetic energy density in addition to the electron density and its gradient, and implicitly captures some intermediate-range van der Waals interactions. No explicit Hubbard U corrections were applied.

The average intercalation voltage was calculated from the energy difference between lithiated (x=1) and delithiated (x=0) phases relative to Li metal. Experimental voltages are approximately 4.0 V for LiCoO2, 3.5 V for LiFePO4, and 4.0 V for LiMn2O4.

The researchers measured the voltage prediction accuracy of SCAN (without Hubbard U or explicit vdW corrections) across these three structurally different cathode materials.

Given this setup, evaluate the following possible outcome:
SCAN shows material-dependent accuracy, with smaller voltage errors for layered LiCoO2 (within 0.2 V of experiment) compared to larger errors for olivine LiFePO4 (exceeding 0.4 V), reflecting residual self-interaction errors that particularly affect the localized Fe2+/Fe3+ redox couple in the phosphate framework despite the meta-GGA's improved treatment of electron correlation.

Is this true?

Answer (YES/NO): NO